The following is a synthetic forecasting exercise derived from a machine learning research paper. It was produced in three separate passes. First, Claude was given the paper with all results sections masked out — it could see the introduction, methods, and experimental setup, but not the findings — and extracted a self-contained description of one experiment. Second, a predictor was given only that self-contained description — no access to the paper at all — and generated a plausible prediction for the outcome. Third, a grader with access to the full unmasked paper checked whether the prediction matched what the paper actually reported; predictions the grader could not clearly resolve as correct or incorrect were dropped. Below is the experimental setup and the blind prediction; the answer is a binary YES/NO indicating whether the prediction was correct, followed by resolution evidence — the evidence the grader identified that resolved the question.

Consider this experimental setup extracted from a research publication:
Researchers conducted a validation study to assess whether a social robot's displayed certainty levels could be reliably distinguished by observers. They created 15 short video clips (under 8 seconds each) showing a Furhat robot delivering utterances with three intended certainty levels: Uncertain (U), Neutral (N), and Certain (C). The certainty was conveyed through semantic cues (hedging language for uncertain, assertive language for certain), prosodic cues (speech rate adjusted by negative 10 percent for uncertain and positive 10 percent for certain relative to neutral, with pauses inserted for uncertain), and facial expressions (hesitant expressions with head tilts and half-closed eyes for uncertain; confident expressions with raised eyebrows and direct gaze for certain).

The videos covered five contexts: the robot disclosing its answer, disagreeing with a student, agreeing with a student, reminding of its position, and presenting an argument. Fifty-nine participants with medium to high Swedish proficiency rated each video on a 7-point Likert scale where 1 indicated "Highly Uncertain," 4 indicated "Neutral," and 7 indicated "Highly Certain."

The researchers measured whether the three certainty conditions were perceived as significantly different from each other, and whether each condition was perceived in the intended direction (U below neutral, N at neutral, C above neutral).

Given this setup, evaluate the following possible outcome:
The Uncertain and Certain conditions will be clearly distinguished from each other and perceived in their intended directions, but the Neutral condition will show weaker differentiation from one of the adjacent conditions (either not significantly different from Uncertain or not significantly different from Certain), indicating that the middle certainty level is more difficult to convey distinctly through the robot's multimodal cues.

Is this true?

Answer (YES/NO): NO